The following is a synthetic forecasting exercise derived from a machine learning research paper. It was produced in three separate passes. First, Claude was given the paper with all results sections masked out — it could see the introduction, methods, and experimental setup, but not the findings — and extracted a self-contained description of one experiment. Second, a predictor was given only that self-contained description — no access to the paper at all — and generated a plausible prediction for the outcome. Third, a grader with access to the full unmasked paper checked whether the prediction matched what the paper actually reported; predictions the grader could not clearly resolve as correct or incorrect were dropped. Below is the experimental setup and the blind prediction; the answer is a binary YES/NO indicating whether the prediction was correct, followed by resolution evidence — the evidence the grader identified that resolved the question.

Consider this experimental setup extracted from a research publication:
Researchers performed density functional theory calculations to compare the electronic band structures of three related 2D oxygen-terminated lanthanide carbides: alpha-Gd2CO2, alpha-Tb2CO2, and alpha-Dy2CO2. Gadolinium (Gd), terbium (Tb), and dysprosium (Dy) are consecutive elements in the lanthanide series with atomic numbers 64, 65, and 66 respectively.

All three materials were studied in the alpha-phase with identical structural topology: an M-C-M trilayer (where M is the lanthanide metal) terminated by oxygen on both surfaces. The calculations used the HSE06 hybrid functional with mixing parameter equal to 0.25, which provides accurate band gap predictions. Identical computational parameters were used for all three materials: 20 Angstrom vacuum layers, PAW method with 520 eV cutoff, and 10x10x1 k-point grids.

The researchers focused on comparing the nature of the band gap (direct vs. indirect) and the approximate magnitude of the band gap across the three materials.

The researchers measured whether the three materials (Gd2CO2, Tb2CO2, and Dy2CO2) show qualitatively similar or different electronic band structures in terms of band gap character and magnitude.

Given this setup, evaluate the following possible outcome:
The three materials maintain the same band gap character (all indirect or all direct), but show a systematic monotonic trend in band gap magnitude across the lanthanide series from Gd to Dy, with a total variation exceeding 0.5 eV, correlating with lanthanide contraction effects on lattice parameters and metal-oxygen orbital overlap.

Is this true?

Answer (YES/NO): NO